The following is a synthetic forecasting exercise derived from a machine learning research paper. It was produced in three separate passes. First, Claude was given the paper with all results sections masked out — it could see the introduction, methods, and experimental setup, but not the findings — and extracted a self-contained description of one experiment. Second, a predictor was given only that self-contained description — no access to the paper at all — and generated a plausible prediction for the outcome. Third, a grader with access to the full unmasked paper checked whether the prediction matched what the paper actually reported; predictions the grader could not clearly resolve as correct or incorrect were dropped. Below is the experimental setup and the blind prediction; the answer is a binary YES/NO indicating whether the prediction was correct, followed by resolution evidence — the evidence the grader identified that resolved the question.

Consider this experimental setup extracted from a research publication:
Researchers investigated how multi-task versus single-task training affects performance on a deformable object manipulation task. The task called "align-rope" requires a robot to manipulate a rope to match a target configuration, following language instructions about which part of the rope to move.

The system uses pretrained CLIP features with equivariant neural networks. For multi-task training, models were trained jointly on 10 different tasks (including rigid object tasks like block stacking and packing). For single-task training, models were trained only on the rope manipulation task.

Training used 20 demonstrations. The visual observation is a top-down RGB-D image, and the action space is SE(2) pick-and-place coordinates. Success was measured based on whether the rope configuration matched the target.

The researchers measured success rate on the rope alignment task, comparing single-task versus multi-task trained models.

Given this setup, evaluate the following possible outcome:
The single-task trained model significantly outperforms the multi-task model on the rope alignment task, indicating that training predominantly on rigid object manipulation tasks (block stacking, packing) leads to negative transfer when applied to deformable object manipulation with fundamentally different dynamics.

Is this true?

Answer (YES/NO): NO